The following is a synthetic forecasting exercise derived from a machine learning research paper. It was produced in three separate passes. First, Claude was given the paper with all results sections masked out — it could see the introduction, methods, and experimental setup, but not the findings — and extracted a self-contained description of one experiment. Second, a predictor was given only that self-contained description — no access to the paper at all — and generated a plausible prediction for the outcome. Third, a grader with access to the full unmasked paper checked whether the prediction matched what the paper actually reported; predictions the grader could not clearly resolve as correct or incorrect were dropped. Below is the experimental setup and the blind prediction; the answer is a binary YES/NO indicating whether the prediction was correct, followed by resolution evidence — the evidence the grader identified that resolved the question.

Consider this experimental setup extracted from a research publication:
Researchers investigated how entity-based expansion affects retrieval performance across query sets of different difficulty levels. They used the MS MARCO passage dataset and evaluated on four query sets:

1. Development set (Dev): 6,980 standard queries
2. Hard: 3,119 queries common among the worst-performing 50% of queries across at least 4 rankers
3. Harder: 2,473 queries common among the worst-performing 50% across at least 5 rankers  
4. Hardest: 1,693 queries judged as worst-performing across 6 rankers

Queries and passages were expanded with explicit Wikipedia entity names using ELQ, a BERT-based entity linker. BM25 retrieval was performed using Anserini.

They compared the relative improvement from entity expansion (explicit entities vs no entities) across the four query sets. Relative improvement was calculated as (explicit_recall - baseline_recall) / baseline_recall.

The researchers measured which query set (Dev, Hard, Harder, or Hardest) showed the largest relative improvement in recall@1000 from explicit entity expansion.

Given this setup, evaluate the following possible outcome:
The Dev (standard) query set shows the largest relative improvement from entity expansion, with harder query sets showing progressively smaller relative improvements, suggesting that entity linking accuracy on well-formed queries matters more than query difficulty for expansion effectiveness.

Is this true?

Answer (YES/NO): NO